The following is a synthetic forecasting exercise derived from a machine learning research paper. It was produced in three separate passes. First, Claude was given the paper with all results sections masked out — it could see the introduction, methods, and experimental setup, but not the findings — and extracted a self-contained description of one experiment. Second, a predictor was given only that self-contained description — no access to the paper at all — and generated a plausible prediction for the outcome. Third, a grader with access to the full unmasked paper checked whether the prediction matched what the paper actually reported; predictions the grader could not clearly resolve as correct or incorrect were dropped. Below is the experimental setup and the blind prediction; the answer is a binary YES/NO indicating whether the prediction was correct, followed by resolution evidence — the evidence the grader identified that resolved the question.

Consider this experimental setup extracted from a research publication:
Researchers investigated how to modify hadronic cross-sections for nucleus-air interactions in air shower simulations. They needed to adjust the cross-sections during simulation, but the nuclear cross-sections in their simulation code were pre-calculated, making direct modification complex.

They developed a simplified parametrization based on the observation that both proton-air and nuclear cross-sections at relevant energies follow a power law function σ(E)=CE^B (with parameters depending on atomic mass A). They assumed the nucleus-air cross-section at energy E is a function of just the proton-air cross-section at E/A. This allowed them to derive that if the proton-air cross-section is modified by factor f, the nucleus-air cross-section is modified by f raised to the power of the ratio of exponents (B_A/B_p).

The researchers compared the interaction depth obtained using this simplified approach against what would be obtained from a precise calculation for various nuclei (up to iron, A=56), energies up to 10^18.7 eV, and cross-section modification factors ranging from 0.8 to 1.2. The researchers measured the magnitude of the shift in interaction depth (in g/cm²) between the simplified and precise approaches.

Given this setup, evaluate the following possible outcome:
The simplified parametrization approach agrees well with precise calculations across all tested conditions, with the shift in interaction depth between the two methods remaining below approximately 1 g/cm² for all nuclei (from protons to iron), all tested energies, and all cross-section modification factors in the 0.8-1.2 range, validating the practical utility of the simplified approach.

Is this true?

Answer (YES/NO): YES